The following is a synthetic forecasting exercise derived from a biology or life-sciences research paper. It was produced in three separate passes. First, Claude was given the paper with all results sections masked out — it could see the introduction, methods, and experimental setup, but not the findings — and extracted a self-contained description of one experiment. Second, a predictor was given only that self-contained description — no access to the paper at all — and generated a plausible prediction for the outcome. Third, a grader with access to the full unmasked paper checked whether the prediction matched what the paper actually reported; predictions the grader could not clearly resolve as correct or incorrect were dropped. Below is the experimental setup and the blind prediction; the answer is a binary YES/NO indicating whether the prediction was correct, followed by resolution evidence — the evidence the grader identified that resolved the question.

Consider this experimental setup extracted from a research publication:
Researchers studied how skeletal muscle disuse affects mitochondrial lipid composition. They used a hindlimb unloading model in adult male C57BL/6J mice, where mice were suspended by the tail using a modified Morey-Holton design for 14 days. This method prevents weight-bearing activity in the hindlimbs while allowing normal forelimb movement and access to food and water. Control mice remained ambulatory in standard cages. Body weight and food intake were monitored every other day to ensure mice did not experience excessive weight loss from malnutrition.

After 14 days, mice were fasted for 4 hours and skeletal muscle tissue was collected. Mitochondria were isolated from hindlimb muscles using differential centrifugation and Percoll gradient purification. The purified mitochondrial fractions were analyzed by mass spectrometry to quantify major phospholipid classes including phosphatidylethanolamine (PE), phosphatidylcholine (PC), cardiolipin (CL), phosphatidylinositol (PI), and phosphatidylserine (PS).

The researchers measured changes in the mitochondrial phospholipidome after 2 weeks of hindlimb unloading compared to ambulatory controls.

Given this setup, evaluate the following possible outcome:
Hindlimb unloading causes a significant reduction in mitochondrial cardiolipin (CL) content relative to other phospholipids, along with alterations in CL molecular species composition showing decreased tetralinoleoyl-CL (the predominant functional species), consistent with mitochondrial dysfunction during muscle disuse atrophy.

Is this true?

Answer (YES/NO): NO